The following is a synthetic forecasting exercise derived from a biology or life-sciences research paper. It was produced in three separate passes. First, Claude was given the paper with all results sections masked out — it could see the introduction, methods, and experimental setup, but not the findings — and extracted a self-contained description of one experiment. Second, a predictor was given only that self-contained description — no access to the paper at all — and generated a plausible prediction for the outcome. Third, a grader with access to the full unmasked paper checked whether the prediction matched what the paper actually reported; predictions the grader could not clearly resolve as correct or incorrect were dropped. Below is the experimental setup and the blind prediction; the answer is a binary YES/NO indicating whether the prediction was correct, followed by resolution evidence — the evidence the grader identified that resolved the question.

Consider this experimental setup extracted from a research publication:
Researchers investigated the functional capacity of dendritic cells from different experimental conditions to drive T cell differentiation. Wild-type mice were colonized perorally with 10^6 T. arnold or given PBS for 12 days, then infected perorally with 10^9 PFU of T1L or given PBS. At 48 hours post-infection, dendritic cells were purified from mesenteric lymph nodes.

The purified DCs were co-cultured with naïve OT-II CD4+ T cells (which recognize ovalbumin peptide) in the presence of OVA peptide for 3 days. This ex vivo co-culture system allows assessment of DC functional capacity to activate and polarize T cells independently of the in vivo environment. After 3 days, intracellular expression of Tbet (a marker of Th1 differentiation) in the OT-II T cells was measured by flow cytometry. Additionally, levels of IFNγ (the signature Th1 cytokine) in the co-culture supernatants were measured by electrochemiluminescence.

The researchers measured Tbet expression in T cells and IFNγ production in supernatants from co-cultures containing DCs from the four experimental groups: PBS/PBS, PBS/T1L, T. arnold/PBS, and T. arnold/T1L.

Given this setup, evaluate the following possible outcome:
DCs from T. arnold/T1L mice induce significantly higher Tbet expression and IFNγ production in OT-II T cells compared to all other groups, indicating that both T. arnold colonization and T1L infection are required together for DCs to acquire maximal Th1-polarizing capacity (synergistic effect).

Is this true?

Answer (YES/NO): NO